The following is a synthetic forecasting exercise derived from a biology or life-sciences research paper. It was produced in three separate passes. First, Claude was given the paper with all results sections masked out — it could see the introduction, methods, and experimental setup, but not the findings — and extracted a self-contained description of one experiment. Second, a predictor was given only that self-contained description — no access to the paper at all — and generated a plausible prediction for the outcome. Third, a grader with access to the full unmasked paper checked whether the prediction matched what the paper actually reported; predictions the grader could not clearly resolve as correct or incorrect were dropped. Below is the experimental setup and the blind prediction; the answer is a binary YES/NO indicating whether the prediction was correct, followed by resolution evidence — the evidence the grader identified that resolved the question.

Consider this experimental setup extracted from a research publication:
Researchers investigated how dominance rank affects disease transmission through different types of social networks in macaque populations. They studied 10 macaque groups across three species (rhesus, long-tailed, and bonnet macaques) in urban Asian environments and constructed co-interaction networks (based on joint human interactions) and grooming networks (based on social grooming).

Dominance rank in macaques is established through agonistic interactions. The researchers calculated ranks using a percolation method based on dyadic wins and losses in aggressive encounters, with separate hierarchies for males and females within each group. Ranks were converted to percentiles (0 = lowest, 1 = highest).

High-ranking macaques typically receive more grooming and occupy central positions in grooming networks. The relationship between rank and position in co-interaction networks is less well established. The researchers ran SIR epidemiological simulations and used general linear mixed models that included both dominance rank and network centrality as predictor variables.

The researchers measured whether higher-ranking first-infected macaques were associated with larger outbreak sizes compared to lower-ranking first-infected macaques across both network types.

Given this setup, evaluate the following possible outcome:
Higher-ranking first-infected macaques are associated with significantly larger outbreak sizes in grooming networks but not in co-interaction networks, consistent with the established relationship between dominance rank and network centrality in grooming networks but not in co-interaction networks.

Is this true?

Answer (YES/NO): YES